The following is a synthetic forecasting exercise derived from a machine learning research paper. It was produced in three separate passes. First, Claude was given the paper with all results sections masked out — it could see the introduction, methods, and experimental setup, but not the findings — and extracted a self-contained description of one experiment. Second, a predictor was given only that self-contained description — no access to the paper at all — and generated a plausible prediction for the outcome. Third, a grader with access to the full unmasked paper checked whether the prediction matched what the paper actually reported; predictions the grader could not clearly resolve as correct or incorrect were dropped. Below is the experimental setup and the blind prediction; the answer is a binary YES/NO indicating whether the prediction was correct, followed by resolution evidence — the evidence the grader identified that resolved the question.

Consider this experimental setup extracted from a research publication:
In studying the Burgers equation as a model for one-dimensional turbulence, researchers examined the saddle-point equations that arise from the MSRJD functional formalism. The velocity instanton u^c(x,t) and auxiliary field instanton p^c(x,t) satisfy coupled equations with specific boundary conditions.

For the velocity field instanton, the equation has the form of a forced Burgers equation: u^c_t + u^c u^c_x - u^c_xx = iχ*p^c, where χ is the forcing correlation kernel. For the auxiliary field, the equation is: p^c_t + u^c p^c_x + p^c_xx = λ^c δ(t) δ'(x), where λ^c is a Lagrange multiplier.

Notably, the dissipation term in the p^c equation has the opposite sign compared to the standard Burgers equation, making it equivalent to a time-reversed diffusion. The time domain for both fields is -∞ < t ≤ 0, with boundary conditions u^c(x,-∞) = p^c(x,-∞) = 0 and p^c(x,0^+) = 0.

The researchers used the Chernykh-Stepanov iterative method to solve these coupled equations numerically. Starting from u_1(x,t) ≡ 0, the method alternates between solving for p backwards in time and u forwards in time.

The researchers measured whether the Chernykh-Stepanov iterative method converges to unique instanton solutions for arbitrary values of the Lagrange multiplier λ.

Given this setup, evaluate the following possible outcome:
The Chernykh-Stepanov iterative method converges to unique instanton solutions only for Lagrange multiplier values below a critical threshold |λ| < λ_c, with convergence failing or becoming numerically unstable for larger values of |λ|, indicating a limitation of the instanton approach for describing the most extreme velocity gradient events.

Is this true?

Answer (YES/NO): NO